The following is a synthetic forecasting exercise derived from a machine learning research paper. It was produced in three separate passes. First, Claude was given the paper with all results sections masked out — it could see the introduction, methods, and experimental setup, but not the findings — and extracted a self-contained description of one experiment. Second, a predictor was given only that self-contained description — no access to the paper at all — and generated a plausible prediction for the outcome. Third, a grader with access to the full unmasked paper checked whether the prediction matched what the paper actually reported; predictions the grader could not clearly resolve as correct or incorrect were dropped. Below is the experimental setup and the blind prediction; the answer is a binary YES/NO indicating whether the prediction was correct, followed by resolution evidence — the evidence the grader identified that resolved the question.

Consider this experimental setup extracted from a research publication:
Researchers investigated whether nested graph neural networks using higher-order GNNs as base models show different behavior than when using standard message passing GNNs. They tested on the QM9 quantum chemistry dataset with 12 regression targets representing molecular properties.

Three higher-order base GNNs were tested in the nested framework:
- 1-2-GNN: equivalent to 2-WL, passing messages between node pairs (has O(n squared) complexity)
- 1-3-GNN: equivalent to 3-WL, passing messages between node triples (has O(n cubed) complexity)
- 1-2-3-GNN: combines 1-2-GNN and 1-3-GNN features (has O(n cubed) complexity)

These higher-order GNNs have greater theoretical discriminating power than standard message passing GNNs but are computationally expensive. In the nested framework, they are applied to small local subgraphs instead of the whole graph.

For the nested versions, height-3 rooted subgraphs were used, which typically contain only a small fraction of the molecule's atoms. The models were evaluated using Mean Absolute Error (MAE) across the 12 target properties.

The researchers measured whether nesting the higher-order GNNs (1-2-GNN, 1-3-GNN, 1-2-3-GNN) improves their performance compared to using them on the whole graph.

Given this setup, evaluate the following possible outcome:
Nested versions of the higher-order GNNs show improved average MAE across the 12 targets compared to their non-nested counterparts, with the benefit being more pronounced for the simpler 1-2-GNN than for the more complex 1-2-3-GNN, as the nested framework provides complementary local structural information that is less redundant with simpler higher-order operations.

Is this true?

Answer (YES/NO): NO